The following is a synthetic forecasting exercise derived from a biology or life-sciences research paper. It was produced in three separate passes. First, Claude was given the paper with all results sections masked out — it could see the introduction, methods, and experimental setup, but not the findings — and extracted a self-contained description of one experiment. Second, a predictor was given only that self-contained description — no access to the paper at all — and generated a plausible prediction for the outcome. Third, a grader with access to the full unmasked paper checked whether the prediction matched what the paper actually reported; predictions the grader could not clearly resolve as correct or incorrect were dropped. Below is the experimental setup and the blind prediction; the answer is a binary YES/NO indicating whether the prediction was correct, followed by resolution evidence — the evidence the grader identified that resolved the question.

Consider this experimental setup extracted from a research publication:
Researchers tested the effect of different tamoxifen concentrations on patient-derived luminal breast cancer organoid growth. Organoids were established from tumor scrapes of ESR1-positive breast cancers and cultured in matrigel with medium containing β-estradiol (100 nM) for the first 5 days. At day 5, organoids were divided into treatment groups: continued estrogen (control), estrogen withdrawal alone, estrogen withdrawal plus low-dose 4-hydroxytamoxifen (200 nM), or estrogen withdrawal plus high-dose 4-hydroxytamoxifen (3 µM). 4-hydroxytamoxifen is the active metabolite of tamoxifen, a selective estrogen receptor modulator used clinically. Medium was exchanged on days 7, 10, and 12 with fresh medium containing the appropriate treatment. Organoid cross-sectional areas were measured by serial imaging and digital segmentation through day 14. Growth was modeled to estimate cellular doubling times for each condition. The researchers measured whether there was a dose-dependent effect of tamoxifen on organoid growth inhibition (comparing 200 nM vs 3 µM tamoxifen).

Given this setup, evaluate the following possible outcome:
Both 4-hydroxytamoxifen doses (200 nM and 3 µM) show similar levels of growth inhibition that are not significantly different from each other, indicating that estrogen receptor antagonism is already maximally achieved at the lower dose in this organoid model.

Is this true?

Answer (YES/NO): NO